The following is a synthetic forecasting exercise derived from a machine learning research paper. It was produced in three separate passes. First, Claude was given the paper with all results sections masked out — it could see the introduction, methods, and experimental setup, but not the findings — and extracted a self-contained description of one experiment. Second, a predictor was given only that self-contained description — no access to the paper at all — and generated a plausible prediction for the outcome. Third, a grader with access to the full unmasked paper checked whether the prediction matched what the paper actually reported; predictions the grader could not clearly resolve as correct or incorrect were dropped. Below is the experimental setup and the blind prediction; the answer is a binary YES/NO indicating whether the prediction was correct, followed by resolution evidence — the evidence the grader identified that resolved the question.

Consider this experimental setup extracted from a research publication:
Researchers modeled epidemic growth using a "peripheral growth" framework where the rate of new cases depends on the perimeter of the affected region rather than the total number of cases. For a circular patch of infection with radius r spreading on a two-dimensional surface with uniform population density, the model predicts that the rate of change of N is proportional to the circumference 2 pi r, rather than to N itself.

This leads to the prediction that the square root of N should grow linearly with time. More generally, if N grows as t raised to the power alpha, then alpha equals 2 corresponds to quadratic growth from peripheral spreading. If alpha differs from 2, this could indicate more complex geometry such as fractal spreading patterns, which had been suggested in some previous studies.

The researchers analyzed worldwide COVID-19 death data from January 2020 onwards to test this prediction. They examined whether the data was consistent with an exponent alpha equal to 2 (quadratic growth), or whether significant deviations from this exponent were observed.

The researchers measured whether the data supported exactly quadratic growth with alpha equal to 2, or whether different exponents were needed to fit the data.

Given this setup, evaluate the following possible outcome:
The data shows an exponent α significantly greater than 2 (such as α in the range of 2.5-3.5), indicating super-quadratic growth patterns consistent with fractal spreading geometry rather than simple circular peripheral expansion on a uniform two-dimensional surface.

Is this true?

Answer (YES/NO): NO